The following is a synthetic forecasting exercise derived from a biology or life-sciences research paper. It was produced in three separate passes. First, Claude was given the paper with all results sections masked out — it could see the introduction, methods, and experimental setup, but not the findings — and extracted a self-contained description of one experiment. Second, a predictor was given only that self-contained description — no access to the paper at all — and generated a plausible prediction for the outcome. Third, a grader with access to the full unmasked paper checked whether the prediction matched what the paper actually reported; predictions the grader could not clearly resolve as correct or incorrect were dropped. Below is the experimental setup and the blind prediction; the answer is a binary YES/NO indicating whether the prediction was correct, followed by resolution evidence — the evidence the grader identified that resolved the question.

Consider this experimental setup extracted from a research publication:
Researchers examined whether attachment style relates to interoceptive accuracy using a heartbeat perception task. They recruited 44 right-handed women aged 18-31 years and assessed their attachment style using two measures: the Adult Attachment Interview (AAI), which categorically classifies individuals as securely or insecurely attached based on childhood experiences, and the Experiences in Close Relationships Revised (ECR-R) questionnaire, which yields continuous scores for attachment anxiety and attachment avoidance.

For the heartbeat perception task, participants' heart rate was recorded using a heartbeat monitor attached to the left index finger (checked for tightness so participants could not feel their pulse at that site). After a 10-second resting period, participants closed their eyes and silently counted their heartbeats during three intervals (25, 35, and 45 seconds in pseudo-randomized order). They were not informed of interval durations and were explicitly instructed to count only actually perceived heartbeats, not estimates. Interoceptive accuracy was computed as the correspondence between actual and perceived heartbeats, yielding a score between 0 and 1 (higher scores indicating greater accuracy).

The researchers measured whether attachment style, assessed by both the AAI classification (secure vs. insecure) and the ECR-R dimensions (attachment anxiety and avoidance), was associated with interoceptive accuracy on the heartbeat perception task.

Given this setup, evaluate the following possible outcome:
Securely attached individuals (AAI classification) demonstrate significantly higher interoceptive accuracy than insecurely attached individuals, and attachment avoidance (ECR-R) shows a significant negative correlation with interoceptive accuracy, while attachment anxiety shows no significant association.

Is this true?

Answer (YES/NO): NO